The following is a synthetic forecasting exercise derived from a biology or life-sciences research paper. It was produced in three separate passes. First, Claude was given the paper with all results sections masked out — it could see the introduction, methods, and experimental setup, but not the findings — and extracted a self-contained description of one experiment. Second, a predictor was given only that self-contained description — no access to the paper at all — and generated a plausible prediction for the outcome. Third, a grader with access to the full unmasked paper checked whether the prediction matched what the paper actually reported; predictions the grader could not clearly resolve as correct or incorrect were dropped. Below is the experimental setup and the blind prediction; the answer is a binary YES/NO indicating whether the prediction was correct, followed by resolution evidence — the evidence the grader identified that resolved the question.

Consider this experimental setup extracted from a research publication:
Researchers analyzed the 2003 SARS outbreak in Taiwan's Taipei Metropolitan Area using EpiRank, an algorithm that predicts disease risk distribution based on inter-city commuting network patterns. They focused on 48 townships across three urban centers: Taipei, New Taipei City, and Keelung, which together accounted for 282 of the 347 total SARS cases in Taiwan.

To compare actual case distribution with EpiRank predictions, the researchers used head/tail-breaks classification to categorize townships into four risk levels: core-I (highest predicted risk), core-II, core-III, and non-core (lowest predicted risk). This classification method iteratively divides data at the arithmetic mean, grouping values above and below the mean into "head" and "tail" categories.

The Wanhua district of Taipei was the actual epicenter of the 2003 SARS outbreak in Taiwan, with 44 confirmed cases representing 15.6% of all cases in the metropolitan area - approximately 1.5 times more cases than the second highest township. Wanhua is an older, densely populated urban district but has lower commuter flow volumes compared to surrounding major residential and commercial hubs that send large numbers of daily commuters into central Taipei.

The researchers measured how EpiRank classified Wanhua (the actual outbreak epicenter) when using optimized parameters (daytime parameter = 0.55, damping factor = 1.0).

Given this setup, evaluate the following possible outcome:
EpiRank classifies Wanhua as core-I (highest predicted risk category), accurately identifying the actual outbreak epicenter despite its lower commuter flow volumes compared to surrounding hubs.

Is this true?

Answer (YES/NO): NO